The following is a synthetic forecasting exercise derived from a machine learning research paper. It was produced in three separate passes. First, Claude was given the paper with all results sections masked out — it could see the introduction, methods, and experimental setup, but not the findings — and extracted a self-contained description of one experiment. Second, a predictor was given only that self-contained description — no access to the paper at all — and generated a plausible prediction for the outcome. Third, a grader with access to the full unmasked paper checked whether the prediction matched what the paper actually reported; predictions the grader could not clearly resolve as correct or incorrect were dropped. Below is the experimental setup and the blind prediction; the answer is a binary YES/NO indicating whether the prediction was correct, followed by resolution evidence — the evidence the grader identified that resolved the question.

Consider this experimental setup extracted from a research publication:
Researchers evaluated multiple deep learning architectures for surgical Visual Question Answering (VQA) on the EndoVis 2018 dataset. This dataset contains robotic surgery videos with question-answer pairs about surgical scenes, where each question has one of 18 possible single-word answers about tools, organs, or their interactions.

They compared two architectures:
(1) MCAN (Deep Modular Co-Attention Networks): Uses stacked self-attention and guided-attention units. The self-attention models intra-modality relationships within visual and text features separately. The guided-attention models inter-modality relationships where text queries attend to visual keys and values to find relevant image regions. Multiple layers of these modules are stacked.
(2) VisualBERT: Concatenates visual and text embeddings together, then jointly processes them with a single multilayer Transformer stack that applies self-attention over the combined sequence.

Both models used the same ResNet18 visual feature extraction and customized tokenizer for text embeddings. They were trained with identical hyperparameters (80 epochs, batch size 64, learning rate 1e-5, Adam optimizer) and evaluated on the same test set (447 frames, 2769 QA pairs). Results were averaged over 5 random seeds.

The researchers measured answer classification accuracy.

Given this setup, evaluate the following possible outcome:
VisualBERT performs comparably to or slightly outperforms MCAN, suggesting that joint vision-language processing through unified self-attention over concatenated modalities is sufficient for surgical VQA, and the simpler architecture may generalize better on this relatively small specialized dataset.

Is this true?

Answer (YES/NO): YES